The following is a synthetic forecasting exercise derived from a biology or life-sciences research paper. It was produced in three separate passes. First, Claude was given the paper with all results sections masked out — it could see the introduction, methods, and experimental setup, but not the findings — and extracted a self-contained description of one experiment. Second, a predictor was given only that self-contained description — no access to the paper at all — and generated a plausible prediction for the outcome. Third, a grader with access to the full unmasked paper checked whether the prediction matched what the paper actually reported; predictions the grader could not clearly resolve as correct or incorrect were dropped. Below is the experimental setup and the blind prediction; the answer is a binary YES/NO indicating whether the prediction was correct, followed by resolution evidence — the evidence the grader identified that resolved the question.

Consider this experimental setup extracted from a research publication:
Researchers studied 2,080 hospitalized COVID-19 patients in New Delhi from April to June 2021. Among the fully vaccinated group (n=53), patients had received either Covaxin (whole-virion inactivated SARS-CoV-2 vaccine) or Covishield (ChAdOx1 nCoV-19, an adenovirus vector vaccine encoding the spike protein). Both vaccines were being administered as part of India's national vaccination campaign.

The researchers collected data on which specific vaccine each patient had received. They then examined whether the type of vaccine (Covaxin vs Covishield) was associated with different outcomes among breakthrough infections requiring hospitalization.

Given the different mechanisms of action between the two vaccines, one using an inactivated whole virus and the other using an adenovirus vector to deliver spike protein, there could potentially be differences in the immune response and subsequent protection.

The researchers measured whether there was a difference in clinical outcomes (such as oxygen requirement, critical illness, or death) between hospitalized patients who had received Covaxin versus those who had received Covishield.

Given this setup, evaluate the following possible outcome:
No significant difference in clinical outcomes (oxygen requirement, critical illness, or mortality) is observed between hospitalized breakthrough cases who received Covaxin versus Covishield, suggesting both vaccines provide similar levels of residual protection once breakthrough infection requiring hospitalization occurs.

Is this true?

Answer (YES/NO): YES